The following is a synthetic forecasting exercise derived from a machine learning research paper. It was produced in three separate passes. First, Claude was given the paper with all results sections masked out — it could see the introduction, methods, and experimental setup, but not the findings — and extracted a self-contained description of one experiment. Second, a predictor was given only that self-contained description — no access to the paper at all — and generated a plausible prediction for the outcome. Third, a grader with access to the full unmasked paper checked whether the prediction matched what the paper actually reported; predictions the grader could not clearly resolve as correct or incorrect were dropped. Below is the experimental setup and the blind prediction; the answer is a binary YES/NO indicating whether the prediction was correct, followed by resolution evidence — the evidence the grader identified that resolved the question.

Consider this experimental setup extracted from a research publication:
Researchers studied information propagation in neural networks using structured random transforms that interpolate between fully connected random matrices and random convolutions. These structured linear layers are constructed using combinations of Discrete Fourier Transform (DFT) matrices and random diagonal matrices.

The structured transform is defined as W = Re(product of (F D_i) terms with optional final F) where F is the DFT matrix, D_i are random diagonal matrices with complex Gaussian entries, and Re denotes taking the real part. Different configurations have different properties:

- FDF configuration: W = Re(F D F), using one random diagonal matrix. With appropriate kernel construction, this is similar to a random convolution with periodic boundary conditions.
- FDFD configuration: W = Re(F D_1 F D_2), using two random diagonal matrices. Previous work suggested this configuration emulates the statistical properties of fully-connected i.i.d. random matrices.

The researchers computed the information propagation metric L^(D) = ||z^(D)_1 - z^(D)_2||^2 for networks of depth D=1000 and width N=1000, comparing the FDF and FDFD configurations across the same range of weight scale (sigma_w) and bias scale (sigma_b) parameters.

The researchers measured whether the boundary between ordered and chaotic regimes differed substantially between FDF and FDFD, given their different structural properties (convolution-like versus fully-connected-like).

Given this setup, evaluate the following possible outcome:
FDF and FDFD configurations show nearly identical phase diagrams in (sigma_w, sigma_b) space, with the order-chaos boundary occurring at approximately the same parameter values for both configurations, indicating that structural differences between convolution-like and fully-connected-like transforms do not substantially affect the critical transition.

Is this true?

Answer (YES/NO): YES